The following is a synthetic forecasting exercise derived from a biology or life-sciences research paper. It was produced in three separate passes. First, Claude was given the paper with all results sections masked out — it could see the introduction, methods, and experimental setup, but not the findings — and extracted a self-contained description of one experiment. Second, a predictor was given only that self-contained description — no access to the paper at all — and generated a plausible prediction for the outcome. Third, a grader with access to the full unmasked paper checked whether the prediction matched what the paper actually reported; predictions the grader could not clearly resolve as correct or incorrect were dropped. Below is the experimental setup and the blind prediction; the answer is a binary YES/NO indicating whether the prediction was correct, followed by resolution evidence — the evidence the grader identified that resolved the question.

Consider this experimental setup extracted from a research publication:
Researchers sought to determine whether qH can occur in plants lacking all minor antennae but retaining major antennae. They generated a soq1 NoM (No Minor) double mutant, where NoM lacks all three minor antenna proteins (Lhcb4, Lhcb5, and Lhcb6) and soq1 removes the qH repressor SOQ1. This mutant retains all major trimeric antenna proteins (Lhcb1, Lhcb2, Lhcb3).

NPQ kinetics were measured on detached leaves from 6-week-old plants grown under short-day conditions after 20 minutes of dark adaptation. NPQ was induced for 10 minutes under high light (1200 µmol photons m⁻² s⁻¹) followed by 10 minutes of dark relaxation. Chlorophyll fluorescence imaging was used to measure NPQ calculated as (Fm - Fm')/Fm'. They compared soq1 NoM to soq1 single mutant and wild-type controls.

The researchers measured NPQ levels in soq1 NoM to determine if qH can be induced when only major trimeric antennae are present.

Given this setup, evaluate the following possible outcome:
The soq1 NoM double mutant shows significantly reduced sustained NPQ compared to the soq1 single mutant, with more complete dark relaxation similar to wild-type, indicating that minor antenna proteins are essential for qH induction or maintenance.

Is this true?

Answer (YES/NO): NO